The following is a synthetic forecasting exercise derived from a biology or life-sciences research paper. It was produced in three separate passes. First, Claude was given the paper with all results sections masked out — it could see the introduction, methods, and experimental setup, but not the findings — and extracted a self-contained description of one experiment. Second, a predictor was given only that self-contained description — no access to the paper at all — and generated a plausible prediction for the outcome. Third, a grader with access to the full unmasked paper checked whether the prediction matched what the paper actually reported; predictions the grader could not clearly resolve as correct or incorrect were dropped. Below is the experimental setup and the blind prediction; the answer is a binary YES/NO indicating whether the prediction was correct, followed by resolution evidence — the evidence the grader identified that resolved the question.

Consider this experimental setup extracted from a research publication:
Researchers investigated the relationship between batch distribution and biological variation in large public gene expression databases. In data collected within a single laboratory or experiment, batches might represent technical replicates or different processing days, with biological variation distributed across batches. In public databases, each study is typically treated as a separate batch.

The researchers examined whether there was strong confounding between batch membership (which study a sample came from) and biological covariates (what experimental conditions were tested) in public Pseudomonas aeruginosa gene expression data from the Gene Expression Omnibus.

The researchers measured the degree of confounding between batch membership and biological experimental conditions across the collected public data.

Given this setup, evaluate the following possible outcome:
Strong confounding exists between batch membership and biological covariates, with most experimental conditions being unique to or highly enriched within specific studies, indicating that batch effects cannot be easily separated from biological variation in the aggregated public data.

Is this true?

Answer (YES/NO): YES